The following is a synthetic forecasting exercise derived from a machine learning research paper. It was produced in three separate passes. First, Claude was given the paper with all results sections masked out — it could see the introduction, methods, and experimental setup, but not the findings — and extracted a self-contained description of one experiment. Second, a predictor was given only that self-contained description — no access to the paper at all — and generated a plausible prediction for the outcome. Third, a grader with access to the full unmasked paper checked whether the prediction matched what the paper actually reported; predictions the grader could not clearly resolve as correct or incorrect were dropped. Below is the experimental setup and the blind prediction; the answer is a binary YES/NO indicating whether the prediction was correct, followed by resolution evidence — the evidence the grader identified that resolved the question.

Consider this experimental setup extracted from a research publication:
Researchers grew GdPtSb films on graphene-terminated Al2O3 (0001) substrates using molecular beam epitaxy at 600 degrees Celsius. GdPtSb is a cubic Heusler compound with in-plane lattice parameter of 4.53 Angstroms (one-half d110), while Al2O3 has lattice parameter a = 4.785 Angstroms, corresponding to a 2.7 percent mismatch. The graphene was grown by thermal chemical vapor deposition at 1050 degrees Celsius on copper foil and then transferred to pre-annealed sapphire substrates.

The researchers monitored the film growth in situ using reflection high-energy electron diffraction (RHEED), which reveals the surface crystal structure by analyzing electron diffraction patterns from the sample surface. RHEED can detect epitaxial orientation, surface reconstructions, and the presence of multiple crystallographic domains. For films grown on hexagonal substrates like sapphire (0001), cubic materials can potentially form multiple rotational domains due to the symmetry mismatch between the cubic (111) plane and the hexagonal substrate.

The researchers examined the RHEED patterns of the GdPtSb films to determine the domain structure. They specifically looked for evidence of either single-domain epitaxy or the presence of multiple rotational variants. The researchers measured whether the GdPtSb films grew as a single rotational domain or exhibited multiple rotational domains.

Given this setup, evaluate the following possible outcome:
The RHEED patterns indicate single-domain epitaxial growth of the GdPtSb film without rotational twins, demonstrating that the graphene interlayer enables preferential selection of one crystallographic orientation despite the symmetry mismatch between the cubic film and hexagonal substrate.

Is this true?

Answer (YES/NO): NO